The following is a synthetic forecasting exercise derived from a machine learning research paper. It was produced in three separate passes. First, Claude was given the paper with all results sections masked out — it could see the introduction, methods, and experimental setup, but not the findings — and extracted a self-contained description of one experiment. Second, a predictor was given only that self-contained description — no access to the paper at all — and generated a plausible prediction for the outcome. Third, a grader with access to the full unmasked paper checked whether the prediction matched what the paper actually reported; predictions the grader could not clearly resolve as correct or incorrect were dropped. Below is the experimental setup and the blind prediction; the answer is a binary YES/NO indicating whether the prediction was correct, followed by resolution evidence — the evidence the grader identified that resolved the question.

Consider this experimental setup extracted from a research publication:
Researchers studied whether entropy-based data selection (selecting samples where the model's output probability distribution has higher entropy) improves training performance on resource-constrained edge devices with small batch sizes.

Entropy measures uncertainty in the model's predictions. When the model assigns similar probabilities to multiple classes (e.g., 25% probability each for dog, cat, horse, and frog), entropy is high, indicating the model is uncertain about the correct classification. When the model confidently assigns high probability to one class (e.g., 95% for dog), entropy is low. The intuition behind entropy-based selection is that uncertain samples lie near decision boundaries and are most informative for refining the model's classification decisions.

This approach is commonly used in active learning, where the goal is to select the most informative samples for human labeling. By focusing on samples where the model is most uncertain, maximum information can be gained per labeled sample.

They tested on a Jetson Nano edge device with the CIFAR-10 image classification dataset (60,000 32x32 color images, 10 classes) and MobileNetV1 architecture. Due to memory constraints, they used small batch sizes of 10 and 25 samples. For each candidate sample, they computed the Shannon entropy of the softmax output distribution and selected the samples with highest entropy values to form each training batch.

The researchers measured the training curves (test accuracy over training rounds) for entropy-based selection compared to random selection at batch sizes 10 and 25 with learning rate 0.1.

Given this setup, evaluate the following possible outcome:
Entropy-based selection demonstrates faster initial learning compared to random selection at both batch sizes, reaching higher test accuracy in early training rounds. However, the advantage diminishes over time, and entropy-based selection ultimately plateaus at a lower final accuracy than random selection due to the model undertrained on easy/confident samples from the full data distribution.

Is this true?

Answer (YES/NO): NO